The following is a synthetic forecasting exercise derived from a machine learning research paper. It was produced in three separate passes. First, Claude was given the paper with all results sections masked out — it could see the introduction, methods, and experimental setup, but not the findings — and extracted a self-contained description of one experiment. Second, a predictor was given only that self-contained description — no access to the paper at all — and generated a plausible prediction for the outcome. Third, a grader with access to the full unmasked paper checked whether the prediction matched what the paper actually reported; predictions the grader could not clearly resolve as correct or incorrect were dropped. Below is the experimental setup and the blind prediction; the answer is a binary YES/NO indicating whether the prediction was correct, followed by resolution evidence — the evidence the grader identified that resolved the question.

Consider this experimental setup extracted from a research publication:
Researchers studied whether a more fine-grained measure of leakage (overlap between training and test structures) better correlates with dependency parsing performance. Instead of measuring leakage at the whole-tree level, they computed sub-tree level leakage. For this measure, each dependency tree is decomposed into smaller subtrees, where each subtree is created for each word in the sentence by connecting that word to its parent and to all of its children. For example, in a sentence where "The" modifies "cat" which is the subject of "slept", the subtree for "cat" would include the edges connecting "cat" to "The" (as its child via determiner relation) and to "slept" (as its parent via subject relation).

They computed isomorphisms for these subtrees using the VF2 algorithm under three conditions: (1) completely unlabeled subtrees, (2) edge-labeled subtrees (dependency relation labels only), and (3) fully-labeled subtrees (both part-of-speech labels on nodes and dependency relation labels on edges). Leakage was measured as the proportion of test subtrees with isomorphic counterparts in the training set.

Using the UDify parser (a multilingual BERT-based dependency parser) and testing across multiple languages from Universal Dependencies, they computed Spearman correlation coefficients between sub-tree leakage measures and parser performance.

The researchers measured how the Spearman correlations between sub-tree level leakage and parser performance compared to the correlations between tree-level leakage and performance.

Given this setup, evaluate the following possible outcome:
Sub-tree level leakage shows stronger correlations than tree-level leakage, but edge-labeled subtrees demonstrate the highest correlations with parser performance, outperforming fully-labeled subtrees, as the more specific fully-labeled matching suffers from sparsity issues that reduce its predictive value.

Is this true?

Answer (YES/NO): NO